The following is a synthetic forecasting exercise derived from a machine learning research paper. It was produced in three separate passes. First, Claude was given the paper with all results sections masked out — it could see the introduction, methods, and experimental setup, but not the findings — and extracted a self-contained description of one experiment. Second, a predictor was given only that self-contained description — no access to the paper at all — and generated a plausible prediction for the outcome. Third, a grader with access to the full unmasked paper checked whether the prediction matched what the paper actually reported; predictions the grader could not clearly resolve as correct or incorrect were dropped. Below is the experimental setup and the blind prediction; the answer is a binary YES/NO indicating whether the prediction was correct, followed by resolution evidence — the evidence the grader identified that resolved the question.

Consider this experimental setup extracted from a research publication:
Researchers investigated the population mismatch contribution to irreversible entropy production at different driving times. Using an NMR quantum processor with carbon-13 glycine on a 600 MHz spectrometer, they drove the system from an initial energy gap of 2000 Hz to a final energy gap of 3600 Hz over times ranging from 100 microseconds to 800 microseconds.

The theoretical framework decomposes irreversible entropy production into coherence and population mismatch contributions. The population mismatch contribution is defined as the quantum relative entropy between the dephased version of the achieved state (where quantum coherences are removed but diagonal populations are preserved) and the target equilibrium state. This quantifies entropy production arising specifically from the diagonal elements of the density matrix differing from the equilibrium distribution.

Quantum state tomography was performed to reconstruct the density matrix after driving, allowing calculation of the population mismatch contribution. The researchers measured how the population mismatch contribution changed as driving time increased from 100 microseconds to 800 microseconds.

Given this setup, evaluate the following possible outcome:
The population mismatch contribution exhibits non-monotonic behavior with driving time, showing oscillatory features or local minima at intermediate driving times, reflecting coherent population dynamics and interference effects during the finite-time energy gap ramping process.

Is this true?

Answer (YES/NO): NO